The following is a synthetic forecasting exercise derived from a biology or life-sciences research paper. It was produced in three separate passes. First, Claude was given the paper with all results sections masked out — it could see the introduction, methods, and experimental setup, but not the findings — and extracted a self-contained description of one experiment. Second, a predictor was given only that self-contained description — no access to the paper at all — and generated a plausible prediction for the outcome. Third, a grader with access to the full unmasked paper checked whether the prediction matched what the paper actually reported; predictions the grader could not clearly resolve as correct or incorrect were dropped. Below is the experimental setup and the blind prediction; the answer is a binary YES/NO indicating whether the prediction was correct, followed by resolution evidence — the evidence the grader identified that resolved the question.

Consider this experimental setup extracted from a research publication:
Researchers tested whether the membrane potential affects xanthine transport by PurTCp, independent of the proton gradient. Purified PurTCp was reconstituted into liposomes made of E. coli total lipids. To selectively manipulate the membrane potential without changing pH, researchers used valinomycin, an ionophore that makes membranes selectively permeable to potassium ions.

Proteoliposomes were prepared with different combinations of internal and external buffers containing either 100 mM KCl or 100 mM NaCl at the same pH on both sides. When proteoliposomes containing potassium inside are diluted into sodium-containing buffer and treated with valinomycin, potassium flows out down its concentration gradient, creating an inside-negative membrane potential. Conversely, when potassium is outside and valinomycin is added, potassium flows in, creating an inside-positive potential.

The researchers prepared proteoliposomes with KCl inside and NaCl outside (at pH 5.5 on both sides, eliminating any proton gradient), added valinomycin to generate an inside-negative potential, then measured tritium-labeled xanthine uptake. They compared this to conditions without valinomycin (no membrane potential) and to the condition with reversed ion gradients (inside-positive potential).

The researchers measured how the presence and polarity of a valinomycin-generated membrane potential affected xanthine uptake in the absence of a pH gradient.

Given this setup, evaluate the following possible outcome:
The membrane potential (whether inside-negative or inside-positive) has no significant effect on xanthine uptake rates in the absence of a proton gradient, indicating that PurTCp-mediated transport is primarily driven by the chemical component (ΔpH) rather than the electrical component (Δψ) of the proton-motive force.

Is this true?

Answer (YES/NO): YES